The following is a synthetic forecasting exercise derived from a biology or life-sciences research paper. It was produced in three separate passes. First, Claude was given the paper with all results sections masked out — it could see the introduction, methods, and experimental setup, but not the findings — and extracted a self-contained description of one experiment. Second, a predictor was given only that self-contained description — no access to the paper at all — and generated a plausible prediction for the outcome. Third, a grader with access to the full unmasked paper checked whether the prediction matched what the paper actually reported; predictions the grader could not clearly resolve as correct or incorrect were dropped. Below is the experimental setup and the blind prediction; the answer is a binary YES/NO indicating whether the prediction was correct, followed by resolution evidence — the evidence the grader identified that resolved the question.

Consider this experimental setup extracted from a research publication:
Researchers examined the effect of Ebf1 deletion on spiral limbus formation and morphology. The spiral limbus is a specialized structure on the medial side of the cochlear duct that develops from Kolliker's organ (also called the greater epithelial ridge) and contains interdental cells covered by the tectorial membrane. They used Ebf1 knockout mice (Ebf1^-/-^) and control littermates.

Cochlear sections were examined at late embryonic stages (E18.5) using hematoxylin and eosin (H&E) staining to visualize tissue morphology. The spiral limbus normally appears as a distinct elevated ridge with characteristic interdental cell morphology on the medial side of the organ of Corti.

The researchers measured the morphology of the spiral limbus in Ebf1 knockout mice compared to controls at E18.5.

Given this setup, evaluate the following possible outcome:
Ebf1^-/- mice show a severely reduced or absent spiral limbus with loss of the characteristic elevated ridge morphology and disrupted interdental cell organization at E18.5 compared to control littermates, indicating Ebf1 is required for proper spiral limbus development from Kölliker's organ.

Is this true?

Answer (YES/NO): YES